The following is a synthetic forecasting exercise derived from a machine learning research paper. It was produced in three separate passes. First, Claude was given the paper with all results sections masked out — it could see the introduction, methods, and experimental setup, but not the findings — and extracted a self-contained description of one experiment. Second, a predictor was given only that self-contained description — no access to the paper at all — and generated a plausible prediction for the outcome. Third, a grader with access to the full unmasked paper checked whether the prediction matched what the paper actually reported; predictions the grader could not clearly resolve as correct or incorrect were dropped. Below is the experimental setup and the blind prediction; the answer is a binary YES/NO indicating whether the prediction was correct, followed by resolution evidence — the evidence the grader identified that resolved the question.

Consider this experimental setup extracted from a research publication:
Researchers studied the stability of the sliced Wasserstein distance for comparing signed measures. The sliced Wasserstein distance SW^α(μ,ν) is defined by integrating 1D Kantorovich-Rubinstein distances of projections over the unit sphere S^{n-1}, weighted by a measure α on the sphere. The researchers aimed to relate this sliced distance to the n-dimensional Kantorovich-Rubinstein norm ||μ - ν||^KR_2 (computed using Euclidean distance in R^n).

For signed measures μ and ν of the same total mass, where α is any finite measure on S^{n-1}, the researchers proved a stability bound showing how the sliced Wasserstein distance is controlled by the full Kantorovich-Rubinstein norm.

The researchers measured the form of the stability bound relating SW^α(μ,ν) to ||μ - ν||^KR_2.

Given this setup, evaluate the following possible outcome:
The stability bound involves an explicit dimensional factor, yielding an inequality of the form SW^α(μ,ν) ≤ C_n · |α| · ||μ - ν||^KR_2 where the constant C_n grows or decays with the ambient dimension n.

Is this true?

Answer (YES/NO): NO